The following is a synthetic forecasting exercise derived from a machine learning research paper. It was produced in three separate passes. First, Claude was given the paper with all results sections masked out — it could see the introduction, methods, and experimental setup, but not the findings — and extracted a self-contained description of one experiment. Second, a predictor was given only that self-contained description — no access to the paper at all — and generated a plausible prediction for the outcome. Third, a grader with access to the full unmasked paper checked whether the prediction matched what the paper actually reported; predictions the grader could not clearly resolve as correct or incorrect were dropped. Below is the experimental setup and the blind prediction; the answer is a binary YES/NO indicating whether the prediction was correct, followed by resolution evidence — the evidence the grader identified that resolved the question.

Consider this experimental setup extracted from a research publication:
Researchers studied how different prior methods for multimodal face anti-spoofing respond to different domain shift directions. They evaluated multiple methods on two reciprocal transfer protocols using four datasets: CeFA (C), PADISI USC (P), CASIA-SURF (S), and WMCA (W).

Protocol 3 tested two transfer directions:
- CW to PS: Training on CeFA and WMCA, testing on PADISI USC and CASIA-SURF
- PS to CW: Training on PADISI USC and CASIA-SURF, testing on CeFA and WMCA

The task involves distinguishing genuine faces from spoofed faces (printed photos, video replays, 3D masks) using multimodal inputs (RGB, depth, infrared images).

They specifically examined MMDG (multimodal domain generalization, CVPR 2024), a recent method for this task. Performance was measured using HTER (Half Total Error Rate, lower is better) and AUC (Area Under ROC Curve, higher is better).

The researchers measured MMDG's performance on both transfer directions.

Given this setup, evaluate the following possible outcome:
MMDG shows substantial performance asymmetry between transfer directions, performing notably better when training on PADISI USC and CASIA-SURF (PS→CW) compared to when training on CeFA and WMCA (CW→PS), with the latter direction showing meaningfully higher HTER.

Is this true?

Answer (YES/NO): NO